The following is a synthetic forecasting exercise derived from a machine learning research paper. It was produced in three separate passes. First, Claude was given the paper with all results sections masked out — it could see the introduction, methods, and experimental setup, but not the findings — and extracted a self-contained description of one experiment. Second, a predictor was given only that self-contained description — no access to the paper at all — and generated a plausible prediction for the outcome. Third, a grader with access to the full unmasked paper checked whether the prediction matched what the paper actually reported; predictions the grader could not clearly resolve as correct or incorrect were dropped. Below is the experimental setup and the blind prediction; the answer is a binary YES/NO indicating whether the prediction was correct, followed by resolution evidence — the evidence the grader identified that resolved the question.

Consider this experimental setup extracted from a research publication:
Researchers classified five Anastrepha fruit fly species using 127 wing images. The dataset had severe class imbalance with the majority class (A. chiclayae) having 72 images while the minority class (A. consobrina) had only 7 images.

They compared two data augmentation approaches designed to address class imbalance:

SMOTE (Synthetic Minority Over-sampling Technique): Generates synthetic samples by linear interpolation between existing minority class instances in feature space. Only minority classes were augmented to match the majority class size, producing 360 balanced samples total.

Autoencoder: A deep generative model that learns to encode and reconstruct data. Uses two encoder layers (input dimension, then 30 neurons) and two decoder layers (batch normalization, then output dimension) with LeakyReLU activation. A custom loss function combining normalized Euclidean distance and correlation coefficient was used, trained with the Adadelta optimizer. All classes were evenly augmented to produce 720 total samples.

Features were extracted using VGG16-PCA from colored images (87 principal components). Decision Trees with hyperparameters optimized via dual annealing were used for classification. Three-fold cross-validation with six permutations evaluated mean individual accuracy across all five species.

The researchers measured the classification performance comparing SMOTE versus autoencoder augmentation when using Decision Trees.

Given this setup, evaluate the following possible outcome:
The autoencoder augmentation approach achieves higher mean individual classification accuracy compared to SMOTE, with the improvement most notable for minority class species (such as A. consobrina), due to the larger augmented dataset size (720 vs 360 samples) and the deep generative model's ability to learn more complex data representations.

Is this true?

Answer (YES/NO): NO